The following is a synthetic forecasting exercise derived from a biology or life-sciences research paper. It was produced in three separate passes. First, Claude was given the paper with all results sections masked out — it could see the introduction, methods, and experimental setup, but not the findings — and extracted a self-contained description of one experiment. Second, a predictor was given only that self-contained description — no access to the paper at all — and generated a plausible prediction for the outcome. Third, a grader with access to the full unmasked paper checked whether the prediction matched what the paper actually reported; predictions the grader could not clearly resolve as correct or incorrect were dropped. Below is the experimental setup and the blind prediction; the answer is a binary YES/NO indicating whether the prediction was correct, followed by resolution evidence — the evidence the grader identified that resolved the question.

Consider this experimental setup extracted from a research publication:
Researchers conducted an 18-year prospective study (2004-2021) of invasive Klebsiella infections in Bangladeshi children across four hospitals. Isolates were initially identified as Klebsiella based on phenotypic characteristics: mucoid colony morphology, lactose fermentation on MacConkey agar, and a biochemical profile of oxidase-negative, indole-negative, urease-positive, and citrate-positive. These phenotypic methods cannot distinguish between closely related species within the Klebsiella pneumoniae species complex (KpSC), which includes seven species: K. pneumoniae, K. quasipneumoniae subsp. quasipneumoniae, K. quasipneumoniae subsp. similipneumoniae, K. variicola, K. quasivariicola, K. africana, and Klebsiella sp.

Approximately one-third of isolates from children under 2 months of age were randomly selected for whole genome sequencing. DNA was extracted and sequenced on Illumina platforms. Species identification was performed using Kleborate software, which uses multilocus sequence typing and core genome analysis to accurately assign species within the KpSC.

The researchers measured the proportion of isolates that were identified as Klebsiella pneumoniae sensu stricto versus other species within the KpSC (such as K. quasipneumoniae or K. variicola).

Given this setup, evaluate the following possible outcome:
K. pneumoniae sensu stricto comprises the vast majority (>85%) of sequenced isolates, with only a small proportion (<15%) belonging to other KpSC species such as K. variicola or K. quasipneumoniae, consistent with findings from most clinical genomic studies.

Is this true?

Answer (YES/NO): NO